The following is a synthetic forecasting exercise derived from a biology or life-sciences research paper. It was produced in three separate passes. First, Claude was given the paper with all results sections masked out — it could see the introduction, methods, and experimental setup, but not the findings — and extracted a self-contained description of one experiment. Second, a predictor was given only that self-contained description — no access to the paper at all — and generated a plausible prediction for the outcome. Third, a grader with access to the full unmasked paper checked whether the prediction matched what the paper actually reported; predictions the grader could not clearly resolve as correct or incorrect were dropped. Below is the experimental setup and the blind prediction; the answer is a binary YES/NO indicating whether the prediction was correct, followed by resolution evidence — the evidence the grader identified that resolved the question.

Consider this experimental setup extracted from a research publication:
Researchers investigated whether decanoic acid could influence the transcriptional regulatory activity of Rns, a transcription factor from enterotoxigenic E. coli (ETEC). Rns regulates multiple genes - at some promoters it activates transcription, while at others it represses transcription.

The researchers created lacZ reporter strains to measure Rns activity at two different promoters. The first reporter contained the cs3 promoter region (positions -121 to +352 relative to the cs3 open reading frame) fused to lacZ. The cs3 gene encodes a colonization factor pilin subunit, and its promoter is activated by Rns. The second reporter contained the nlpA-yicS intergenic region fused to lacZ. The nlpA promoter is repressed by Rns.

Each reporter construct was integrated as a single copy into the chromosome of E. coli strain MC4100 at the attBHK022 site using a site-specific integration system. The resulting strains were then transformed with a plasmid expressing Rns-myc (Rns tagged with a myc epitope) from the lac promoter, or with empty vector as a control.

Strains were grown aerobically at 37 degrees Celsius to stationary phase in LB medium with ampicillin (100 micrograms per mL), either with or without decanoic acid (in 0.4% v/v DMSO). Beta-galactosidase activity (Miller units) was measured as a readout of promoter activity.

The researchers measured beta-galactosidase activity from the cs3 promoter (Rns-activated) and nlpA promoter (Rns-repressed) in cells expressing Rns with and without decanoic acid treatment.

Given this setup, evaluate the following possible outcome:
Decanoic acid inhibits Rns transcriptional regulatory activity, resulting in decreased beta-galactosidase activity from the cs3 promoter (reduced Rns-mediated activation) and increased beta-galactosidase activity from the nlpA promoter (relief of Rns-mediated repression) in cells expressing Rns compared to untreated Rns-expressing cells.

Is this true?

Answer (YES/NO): YES